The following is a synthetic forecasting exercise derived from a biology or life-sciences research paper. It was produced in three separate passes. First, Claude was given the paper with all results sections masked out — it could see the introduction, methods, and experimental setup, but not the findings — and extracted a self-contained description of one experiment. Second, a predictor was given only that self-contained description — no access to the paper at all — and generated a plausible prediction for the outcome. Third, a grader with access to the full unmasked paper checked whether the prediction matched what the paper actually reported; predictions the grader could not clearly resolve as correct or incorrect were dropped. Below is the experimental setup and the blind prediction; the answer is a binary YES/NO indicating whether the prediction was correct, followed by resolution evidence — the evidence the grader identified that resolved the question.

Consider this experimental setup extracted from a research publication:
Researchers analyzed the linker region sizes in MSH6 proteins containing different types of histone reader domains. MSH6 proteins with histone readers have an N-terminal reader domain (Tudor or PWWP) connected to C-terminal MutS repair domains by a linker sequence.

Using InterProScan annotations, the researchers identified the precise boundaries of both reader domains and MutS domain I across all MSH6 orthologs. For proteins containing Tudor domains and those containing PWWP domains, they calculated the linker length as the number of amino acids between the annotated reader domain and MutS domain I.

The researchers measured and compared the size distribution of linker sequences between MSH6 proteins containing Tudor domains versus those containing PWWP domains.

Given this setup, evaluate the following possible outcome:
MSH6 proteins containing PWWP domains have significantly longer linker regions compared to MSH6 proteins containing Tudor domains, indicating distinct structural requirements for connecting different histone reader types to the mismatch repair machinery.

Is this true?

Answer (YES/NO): YES